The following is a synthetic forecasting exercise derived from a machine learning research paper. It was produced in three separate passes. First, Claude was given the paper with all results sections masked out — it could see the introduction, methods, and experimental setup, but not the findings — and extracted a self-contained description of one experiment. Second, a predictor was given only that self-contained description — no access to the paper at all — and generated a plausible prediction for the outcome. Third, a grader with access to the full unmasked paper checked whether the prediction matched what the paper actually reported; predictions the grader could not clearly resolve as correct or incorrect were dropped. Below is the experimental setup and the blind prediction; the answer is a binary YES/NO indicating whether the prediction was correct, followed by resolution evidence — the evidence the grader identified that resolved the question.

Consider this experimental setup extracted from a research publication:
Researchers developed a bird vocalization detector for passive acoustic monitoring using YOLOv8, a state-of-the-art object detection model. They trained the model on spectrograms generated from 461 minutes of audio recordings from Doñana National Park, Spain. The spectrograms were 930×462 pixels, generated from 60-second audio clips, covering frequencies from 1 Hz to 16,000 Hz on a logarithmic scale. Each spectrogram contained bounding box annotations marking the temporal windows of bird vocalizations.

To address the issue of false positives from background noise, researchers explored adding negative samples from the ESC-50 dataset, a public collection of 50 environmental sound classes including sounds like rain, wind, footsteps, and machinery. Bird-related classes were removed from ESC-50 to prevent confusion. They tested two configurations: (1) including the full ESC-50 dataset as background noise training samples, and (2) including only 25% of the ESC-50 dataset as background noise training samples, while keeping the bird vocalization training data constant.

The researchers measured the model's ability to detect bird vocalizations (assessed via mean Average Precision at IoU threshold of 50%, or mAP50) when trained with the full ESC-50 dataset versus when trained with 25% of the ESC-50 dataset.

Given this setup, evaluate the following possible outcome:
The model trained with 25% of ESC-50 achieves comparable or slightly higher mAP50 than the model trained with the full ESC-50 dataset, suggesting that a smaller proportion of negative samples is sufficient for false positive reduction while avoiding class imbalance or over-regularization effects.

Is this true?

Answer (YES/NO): NO